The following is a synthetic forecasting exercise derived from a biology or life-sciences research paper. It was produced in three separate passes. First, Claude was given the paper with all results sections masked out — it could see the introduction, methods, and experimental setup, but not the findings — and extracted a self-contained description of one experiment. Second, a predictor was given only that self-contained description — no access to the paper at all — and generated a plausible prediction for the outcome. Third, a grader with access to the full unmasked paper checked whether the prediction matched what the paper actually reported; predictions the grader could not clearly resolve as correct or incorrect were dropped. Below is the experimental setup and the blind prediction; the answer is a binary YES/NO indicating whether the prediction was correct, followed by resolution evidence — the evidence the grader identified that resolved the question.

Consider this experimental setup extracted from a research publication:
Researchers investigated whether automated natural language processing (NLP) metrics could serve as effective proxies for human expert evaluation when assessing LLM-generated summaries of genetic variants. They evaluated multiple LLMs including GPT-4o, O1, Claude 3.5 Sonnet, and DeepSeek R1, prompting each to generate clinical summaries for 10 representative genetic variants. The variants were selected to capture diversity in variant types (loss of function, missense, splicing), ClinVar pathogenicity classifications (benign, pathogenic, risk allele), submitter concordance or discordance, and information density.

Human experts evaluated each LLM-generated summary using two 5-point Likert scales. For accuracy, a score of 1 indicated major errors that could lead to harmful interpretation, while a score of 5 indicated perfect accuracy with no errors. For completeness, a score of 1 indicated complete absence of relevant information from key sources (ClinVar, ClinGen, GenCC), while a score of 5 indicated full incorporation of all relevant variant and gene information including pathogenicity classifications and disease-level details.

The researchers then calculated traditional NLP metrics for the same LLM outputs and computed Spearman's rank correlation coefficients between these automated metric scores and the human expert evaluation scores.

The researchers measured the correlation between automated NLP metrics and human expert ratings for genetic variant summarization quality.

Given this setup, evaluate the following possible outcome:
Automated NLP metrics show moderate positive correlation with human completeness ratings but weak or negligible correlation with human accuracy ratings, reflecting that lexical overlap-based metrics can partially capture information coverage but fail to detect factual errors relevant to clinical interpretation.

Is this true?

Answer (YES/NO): NO